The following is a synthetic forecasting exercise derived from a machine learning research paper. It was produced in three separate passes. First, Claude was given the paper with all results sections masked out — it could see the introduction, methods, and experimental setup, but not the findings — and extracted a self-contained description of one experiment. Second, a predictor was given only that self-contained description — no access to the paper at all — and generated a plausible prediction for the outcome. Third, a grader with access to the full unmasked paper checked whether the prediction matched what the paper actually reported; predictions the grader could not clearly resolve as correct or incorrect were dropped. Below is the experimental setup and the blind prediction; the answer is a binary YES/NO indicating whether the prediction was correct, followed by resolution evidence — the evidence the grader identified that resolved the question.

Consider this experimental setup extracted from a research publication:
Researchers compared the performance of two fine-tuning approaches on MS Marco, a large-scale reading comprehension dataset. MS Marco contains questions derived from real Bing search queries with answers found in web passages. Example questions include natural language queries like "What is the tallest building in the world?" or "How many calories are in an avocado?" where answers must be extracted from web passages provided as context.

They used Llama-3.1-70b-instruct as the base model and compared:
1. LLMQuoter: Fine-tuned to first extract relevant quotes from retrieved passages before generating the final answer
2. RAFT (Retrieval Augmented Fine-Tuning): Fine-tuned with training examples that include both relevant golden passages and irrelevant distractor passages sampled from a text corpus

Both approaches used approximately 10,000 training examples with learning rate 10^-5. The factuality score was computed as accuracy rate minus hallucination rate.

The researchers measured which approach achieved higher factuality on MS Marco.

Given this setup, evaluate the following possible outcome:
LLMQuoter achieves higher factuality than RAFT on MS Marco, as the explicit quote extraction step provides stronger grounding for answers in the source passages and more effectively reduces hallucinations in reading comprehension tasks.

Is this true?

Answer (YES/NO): NO